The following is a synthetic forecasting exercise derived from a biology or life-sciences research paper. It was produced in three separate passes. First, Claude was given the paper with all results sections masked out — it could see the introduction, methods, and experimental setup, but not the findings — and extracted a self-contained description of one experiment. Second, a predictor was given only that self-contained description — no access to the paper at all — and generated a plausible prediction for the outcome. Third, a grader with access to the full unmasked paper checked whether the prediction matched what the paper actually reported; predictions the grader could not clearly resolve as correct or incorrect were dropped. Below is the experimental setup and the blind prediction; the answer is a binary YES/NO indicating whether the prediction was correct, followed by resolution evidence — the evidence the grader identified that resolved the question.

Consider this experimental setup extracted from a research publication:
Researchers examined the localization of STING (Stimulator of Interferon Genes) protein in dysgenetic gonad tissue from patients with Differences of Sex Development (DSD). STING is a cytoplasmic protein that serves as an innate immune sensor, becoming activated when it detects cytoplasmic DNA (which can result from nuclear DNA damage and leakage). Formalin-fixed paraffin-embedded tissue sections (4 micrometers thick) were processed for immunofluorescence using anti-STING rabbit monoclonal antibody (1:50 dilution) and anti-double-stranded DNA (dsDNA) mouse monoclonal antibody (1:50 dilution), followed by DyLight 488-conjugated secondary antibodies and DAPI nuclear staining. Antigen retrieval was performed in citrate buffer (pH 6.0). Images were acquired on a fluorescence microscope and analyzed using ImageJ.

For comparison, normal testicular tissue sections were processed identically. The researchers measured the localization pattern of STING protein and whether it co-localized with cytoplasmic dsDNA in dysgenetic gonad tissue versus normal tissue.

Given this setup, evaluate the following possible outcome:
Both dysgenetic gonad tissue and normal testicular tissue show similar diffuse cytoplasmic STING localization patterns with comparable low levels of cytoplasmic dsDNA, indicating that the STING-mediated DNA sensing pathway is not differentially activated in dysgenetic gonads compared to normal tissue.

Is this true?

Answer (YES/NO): NO